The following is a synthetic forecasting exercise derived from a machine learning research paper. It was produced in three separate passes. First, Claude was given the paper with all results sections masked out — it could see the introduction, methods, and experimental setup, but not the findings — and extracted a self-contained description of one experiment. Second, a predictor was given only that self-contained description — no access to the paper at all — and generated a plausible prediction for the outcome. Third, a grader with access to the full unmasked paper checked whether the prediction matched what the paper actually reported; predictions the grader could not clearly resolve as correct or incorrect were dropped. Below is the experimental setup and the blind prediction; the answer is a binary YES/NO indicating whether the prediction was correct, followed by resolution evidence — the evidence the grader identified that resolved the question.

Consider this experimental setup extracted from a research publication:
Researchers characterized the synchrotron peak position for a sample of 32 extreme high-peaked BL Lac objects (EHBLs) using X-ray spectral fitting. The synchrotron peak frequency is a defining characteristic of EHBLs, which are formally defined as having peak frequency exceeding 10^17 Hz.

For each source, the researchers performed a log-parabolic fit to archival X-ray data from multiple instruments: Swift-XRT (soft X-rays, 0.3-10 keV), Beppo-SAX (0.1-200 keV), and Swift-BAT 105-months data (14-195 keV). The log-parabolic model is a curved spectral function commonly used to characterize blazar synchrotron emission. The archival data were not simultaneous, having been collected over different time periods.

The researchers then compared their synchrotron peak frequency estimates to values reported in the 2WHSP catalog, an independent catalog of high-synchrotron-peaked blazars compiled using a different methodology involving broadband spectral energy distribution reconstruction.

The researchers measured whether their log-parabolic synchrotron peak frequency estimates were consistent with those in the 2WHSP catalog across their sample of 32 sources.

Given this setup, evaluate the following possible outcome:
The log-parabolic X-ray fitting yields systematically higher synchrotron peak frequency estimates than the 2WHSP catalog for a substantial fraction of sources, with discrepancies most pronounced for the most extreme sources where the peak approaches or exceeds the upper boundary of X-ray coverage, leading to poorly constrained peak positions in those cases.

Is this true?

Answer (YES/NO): NO